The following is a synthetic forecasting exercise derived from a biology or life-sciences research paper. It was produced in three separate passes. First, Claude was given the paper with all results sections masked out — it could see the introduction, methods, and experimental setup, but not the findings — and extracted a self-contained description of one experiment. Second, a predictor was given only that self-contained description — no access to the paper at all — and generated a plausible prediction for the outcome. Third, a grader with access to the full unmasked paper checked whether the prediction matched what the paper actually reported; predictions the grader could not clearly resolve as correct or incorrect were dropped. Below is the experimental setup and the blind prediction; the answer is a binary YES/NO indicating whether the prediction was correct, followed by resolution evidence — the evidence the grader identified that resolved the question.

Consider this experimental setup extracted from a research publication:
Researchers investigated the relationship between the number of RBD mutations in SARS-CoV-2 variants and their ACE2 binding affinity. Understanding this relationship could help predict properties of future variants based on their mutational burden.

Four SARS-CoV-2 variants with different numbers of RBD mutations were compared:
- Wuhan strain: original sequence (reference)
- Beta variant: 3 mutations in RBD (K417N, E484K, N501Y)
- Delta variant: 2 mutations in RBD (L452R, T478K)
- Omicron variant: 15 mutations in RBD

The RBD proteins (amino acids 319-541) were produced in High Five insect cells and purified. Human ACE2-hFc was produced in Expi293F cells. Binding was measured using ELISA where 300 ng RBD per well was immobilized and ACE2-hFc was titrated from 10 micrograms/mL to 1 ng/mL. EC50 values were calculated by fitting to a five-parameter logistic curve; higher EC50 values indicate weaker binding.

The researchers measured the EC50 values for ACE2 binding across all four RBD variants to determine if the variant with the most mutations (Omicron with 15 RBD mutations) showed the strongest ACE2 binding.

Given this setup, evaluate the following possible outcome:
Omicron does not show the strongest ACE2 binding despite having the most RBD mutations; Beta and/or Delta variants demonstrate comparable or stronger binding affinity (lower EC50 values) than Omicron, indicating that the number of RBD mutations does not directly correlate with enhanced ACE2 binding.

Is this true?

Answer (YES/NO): YES